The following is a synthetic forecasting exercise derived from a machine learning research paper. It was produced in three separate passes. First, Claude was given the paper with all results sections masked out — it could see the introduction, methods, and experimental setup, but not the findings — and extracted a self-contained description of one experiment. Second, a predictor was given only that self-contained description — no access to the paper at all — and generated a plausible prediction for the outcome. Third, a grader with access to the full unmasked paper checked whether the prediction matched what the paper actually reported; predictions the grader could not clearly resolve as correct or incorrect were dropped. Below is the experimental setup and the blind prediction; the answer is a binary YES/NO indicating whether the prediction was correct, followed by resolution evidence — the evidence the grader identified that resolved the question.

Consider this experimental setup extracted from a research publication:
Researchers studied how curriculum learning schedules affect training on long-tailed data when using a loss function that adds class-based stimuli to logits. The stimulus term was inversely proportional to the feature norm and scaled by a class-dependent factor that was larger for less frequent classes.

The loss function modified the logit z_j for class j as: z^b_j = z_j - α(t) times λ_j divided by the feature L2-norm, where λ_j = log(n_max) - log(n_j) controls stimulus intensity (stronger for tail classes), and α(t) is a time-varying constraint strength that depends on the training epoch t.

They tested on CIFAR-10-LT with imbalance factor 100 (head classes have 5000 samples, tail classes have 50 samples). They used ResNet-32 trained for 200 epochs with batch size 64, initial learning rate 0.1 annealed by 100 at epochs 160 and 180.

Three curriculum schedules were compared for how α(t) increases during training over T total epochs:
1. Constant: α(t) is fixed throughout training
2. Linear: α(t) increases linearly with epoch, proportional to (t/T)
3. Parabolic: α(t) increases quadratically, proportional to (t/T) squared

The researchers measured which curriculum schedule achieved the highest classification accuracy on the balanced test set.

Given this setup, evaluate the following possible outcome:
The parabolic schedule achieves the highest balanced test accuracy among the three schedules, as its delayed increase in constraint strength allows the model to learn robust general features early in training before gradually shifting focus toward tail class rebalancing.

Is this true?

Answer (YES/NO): YES